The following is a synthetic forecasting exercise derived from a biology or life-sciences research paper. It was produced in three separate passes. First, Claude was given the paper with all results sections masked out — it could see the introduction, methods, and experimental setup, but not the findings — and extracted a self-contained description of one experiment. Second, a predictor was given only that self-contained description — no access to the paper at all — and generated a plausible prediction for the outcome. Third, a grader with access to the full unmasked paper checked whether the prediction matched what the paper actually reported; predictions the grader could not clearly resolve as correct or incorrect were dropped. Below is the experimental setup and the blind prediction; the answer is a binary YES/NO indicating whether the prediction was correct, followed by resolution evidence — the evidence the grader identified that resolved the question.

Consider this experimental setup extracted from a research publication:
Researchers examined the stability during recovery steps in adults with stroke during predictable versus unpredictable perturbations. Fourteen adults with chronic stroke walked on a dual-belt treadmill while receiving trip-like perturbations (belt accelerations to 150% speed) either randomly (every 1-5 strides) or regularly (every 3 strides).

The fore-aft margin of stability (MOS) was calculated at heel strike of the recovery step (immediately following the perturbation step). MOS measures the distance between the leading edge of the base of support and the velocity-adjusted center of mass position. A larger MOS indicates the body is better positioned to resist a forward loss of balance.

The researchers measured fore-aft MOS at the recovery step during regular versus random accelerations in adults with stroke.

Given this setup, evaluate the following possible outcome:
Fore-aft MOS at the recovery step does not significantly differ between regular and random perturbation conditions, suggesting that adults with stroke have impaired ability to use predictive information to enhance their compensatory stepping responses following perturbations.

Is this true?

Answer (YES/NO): NO